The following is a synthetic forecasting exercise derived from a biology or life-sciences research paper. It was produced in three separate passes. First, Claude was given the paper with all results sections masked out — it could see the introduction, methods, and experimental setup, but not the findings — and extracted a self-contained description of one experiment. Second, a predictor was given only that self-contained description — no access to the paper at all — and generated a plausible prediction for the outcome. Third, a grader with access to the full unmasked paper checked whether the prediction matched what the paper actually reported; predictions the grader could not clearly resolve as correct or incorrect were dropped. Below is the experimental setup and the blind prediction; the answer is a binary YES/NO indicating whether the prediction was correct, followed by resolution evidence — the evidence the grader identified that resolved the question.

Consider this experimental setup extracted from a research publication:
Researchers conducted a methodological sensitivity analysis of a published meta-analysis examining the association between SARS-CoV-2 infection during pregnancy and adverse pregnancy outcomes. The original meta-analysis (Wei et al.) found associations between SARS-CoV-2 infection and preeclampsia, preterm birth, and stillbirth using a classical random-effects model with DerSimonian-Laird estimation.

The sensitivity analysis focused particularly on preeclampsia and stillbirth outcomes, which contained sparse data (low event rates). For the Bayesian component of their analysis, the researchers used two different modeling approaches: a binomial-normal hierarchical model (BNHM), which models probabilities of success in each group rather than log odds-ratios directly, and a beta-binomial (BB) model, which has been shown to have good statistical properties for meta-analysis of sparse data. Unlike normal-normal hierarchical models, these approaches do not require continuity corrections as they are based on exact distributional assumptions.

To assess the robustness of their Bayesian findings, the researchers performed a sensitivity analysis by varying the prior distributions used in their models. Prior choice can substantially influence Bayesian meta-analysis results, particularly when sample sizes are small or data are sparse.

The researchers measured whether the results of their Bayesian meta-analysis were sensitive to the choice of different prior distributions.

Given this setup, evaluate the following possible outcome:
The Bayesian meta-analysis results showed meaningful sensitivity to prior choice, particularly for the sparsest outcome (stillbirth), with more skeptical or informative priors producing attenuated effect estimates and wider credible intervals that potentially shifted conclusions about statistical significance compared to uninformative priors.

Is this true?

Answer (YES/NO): NO